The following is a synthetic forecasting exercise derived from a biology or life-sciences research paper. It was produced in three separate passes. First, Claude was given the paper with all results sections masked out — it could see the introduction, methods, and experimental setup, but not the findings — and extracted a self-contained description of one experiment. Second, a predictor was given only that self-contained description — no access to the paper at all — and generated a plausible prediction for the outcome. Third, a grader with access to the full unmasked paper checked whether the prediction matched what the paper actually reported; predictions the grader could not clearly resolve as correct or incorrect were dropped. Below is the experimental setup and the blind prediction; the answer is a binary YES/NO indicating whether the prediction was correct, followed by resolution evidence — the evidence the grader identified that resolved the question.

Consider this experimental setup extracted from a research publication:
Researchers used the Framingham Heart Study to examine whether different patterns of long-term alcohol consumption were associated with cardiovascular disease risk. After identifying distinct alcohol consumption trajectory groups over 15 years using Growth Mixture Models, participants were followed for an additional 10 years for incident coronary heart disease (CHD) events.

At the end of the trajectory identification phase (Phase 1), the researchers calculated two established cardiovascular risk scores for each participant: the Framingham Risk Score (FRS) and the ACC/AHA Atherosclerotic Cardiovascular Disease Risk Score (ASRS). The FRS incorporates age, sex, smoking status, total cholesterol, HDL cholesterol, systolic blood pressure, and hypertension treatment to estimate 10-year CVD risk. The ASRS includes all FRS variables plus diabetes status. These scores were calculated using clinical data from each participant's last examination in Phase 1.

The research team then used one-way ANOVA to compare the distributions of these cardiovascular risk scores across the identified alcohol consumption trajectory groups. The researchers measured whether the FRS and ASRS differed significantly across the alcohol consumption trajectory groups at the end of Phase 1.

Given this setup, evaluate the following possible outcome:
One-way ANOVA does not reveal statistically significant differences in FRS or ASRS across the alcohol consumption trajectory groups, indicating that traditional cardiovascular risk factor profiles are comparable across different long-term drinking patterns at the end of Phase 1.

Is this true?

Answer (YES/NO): NO